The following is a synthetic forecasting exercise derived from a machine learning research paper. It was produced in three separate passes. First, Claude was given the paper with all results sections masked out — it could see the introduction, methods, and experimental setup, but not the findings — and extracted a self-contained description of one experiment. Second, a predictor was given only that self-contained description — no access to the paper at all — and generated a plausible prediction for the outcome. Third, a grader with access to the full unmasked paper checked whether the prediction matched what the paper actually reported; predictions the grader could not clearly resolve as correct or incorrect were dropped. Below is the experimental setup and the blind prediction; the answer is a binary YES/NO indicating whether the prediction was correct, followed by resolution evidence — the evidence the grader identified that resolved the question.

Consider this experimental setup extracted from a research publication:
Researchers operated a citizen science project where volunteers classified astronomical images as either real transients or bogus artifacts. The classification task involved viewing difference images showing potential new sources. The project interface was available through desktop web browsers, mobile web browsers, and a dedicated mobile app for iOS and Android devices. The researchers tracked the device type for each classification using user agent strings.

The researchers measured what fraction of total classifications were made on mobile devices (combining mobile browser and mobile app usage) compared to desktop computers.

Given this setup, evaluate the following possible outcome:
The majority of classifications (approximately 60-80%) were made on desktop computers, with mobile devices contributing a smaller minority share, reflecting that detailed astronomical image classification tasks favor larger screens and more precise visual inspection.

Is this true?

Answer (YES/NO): YES